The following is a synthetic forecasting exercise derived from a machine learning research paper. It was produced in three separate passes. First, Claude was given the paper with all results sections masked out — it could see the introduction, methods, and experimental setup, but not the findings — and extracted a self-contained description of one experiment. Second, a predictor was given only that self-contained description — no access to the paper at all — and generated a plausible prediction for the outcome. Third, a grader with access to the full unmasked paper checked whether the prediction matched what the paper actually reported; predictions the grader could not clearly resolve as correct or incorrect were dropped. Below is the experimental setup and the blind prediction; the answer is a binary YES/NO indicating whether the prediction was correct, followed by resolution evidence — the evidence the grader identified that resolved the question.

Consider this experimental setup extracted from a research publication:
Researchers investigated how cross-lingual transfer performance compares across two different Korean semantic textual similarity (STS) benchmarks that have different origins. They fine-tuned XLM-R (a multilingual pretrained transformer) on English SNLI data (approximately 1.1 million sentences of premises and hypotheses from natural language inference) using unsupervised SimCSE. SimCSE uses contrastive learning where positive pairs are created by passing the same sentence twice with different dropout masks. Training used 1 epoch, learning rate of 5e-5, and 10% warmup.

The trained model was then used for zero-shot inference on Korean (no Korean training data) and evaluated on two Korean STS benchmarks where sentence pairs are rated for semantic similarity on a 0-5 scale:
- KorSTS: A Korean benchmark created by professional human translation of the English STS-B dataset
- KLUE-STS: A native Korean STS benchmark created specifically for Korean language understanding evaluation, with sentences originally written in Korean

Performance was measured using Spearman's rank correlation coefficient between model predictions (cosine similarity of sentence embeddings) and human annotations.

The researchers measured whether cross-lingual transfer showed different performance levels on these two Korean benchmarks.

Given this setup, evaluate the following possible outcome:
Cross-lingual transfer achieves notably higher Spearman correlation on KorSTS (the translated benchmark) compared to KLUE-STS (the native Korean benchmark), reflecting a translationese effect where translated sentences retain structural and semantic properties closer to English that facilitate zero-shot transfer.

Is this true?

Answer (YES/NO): YES